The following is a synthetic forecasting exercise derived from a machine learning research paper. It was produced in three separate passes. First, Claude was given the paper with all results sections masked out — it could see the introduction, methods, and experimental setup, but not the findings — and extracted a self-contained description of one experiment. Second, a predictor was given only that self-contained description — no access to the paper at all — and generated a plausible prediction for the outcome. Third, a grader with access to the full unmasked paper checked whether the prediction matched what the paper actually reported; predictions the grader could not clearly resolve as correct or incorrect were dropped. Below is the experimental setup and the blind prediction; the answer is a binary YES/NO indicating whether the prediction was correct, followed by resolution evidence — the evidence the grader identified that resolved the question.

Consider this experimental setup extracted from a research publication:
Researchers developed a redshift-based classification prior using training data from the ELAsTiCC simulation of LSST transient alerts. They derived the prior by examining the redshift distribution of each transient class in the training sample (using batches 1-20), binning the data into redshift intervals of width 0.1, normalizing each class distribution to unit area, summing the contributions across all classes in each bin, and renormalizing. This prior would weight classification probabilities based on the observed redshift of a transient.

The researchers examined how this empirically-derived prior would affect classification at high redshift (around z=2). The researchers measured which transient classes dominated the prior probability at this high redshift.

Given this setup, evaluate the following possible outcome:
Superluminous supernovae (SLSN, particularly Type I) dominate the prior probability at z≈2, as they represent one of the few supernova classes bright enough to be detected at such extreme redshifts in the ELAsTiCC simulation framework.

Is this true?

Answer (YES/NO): YES